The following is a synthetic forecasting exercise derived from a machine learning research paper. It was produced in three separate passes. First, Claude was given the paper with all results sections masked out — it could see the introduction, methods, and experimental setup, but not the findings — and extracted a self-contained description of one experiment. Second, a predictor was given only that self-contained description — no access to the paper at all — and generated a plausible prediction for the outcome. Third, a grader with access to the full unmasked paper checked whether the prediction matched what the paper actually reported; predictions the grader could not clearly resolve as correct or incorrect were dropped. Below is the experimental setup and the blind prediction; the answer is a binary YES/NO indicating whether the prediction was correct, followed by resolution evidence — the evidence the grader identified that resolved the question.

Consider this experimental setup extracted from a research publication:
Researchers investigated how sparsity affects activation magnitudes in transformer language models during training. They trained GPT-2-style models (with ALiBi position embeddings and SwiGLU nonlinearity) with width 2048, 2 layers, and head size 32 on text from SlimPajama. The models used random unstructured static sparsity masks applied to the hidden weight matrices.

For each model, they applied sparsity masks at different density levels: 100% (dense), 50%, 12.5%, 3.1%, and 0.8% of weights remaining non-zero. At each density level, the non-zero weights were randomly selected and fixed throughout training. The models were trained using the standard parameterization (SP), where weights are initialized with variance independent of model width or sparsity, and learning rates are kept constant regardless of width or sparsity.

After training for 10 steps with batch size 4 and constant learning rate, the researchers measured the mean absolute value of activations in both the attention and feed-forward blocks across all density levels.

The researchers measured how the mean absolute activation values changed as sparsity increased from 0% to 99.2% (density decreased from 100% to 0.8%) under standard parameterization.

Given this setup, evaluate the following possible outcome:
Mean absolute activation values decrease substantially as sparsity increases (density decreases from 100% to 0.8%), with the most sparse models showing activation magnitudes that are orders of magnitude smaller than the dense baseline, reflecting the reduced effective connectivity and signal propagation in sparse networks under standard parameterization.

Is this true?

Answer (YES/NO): YES